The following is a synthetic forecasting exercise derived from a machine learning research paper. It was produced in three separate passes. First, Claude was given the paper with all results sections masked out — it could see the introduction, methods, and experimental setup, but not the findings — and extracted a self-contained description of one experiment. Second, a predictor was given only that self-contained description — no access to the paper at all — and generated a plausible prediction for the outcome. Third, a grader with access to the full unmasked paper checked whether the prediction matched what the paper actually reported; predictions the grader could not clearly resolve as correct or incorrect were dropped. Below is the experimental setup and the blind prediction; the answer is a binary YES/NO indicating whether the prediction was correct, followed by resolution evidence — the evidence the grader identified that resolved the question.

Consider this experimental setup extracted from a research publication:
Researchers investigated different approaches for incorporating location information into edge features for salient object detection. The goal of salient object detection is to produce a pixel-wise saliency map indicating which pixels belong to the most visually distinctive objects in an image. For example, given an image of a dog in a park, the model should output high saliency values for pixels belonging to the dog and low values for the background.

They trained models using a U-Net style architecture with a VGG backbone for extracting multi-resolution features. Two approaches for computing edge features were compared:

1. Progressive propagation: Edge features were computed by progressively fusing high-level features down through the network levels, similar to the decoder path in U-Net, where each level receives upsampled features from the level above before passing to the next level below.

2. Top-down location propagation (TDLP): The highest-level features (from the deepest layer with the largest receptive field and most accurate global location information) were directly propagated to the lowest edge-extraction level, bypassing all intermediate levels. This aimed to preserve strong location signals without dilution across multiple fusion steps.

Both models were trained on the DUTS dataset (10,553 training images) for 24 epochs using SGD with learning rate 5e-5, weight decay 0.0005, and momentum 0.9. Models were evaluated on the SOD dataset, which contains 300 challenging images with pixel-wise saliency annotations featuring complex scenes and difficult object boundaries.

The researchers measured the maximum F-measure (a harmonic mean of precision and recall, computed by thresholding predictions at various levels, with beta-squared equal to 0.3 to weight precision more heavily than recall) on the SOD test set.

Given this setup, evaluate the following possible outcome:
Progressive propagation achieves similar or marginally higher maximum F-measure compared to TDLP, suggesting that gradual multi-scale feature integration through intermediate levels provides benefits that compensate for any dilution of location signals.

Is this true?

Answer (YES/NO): NO